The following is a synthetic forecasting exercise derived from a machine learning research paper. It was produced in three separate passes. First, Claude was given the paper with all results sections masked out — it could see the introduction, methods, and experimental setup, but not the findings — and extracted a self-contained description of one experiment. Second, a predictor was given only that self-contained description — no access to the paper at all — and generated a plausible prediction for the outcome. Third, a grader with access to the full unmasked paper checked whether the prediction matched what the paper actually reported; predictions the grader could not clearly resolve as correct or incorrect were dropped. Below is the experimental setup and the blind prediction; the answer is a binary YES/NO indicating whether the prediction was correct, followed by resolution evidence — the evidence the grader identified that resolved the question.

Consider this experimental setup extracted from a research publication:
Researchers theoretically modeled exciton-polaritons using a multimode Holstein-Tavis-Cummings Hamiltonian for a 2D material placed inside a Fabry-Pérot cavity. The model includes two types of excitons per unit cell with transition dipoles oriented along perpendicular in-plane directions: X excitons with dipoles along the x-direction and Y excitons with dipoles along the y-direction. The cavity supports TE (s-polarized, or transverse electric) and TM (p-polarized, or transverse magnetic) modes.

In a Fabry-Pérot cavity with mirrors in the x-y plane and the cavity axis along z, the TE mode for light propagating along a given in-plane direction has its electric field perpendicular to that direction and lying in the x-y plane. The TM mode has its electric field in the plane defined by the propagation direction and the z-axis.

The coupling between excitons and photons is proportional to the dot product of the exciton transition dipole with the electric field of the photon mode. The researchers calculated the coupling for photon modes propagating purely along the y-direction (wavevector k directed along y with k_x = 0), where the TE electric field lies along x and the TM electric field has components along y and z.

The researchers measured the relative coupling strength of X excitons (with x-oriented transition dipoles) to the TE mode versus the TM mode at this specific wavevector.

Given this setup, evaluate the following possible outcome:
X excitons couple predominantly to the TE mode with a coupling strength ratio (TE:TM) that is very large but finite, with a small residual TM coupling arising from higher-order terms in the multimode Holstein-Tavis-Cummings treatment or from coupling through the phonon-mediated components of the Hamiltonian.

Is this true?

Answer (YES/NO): NO